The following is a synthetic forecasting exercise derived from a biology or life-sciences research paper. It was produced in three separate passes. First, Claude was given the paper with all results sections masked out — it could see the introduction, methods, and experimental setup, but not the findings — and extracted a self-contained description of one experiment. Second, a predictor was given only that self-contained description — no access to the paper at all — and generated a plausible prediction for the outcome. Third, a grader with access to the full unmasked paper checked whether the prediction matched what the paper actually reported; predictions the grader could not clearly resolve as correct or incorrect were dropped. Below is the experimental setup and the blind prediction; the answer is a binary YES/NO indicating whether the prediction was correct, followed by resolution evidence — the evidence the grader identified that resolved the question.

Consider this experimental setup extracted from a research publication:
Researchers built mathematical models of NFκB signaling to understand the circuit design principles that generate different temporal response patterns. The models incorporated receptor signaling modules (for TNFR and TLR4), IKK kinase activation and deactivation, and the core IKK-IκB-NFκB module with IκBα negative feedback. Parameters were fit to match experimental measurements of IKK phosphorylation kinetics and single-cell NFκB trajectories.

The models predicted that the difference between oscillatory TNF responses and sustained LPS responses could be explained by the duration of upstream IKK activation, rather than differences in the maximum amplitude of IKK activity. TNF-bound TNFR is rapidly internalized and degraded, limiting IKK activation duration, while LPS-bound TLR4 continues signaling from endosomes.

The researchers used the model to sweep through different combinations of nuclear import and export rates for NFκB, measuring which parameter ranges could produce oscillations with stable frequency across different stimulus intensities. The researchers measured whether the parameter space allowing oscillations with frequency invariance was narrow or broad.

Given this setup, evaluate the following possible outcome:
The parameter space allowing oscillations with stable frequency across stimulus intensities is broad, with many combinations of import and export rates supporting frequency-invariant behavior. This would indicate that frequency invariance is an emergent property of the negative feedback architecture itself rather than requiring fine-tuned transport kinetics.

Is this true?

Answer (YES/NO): NO